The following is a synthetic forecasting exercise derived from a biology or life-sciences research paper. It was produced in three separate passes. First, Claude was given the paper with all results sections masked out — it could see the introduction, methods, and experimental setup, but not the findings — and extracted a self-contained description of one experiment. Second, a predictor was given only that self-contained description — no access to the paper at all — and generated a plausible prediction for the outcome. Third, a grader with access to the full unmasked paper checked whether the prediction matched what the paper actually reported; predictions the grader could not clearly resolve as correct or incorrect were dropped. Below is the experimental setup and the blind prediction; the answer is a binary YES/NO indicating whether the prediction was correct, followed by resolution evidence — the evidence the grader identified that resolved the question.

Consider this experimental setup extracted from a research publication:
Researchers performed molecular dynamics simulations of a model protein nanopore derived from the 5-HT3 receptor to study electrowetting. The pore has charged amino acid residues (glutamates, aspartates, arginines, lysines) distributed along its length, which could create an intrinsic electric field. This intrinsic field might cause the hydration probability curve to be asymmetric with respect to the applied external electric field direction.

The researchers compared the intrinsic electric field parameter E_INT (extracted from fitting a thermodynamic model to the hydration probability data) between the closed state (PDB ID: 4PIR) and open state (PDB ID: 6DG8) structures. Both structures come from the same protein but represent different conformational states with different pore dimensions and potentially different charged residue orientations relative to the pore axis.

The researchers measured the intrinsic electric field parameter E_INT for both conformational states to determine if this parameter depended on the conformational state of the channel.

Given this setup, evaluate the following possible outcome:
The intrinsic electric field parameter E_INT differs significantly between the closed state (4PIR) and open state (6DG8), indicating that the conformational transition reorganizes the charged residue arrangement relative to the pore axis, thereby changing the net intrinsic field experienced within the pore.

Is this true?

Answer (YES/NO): YES